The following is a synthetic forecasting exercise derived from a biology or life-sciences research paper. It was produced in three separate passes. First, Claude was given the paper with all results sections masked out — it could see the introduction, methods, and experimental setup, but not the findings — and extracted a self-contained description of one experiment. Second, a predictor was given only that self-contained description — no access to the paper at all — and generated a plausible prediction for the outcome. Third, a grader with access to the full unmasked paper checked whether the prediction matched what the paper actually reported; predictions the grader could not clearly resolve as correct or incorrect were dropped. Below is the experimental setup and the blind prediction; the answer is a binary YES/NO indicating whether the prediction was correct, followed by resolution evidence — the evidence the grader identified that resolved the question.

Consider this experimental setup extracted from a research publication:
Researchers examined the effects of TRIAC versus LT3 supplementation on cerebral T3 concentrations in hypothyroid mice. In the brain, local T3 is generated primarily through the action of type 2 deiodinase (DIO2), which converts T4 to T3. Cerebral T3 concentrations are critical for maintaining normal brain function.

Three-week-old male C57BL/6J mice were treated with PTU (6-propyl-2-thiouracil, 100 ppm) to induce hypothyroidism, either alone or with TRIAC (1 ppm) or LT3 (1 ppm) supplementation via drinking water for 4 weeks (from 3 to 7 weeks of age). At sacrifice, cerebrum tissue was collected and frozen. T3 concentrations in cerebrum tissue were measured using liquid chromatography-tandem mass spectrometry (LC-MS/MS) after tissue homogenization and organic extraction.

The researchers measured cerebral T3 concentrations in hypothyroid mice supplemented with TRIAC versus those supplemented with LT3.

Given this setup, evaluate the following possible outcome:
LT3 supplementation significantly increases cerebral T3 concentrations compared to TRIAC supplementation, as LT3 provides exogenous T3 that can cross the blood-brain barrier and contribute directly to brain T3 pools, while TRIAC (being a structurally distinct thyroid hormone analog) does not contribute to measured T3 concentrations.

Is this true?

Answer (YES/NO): YES